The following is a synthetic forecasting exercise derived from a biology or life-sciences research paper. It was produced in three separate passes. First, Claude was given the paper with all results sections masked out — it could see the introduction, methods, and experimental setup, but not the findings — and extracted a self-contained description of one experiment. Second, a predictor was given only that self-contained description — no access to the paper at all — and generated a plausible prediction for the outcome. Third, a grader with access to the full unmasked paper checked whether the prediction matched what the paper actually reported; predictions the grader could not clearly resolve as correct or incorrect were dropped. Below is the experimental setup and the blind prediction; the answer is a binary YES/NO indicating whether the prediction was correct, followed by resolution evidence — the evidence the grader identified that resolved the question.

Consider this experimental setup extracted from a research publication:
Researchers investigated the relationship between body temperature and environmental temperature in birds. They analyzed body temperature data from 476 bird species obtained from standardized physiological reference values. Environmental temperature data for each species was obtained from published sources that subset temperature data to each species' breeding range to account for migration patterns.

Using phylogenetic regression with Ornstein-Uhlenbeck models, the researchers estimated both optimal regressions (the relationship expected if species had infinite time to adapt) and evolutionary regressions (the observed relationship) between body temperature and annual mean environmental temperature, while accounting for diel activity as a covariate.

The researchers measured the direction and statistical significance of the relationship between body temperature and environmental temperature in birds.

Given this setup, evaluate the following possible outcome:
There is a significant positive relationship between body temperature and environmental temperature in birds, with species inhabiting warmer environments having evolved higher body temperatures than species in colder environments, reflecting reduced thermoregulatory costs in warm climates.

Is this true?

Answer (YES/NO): NO